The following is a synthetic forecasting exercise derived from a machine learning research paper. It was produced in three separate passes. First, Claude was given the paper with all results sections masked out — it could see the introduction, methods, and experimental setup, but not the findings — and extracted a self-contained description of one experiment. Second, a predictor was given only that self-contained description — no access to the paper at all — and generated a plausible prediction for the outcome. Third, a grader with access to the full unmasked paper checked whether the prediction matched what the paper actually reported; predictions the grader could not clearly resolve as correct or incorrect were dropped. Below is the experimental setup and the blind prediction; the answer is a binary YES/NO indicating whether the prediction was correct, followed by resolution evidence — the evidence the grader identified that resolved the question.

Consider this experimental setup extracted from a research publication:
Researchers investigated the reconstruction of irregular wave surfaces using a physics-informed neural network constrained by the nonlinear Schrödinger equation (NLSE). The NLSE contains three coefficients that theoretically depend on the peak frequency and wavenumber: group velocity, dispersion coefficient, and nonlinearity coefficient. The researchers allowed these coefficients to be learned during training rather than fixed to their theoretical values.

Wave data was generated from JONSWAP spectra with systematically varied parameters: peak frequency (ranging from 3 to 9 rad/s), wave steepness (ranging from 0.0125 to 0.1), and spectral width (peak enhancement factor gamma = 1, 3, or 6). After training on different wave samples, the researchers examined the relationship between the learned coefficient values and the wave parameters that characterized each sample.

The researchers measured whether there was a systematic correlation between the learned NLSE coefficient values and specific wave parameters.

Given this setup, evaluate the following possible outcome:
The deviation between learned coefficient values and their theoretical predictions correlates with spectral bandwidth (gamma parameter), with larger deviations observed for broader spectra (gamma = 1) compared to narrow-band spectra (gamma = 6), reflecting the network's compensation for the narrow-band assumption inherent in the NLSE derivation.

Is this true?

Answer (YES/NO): YES